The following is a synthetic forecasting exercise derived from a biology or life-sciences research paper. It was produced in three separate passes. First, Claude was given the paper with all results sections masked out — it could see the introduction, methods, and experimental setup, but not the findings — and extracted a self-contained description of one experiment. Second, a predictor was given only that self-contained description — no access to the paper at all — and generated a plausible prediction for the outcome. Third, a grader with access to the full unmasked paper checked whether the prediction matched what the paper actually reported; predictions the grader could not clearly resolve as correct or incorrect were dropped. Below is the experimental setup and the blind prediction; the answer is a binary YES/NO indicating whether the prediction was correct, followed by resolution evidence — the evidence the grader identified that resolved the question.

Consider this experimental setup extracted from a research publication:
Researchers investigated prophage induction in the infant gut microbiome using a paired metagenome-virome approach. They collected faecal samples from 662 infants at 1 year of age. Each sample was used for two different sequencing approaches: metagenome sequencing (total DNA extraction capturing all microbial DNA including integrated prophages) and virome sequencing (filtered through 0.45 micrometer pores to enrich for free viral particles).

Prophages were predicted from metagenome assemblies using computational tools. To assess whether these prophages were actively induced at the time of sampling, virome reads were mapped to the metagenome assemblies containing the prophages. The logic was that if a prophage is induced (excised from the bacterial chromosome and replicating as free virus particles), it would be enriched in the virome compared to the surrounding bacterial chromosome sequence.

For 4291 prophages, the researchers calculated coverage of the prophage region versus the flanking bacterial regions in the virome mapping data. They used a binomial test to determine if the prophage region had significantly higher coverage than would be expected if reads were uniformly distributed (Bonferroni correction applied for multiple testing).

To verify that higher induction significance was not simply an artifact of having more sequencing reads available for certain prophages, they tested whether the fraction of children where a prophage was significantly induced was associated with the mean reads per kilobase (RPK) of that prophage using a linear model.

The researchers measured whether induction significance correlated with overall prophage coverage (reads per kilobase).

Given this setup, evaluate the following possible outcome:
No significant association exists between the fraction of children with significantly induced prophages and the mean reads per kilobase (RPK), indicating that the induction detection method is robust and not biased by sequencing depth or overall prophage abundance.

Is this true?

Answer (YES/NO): NO